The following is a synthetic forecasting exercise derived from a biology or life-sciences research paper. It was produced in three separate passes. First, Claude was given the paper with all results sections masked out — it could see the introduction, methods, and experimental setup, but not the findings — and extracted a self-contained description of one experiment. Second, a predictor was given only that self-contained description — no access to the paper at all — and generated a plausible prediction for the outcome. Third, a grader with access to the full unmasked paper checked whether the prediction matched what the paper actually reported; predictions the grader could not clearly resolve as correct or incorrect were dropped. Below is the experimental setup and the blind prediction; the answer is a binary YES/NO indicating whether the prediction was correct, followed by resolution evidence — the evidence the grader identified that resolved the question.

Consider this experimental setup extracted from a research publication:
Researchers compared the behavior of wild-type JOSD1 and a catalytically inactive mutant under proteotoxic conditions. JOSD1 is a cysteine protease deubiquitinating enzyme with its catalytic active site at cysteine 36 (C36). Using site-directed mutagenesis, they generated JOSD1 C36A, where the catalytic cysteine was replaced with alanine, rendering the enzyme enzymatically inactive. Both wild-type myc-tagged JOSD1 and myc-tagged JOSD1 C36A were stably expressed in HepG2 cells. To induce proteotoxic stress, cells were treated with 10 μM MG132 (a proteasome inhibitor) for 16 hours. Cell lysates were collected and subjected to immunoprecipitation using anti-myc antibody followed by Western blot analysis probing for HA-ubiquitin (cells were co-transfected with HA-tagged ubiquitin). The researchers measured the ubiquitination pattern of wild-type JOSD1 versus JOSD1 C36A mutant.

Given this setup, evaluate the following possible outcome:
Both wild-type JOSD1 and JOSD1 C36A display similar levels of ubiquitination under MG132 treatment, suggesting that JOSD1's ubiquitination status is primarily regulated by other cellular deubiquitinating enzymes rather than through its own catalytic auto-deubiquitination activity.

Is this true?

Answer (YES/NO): NO